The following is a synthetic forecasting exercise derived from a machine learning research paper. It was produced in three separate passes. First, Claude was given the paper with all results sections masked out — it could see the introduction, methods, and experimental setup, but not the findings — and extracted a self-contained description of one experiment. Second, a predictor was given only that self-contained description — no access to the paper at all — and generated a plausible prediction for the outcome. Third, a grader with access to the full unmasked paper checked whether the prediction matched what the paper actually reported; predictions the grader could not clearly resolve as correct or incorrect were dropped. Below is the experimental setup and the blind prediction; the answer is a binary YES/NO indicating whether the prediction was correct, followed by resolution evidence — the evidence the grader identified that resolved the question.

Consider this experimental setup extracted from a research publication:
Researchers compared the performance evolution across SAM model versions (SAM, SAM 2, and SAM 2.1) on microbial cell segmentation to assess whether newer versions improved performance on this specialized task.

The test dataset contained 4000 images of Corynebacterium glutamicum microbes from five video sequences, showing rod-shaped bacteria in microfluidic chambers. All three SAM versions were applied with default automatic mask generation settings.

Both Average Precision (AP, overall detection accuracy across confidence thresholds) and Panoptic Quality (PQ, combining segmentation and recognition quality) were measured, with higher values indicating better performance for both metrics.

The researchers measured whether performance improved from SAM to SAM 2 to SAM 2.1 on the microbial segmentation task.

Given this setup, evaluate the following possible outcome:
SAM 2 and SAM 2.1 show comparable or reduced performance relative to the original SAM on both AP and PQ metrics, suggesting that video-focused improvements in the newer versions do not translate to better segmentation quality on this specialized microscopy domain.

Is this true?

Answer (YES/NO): YES